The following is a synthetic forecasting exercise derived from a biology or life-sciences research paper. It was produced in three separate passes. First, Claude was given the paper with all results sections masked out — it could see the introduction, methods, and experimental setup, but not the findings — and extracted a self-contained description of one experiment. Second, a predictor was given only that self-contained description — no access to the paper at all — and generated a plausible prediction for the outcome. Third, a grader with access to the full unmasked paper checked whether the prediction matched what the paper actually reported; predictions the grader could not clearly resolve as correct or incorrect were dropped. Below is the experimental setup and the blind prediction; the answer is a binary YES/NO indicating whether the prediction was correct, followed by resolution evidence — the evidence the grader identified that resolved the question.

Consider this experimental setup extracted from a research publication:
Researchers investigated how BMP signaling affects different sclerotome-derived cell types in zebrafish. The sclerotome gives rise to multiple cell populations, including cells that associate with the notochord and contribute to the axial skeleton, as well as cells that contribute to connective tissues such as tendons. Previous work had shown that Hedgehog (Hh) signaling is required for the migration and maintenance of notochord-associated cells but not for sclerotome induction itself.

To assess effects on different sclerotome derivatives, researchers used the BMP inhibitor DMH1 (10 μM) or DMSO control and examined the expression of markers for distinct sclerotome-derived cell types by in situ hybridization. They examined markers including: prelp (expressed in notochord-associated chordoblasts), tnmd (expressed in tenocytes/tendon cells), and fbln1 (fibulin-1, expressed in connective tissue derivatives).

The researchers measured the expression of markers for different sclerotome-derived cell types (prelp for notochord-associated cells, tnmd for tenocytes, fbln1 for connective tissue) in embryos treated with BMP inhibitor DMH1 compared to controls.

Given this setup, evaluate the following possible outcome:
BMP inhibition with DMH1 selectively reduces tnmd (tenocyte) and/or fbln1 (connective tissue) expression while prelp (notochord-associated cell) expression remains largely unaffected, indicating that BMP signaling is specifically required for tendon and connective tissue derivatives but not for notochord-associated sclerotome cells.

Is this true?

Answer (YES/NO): NO